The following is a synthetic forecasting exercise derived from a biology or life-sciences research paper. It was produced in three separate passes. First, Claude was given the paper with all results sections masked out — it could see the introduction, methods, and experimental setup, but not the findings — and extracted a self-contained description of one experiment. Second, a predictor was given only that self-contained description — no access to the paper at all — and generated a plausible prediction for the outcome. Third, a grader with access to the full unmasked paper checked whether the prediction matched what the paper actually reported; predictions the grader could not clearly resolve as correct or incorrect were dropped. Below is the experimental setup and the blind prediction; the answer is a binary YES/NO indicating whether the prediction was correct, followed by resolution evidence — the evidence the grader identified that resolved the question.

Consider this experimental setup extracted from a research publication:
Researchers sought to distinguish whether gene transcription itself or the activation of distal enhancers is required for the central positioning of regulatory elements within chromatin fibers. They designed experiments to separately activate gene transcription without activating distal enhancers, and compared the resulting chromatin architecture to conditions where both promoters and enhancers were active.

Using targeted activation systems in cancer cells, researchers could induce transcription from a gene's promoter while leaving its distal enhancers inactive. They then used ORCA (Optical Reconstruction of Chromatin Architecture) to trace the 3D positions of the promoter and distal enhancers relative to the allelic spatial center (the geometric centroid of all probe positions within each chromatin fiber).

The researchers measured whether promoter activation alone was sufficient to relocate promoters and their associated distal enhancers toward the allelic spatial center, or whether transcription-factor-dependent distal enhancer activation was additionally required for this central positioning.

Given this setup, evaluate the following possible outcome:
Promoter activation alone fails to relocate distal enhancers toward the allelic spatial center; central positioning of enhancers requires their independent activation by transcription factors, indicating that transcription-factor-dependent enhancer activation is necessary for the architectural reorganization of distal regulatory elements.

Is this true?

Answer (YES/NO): YES